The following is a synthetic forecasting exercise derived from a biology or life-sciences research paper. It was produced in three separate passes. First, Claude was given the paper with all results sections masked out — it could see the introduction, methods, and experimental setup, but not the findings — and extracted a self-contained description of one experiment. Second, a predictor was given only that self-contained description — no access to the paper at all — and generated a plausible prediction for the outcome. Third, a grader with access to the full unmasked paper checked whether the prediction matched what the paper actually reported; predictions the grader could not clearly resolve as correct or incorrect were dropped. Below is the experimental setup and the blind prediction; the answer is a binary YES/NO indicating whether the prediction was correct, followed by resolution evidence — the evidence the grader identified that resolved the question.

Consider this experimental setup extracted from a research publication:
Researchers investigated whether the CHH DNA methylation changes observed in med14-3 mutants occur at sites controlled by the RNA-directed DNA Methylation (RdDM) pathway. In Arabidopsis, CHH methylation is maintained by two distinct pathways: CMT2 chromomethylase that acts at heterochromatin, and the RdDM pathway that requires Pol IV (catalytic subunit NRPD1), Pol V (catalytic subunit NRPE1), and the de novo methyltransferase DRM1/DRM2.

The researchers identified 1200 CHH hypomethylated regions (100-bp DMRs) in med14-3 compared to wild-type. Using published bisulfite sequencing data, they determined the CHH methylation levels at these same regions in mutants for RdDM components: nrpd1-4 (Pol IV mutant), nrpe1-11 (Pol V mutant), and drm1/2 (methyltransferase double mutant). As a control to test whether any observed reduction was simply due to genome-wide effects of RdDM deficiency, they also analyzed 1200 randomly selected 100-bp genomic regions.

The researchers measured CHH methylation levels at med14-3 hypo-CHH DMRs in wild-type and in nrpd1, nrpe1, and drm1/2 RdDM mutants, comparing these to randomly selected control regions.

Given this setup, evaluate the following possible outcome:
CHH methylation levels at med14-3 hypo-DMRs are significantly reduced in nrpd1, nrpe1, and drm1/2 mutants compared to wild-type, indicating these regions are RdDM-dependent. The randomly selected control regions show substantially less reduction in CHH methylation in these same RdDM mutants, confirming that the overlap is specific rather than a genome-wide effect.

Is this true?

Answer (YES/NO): YES